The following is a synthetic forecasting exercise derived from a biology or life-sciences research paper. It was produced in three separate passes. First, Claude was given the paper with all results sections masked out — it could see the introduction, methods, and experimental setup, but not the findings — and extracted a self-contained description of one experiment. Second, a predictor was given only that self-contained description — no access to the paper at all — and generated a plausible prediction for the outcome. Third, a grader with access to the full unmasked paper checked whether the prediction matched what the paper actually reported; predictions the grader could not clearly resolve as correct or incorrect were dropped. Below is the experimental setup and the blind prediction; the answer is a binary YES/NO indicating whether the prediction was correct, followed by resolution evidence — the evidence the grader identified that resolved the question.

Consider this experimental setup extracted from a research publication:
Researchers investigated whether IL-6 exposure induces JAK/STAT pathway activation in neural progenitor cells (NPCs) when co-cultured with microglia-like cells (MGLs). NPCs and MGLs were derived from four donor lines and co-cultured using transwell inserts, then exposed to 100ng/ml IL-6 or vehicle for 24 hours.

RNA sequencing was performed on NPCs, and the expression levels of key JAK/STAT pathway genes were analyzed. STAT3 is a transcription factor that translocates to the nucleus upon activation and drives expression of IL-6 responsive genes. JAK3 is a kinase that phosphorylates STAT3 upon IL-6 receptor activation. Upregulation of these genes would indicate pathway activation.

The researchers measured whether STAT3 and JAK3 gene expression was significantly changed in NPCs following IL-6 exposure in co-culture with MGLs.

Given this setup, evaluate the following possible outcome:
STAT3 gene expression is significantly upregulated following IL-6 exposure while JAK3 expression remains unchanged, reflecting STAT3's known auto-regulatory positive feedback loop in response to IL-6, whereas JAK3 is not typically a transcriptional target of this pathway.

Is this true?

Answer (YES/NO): NO